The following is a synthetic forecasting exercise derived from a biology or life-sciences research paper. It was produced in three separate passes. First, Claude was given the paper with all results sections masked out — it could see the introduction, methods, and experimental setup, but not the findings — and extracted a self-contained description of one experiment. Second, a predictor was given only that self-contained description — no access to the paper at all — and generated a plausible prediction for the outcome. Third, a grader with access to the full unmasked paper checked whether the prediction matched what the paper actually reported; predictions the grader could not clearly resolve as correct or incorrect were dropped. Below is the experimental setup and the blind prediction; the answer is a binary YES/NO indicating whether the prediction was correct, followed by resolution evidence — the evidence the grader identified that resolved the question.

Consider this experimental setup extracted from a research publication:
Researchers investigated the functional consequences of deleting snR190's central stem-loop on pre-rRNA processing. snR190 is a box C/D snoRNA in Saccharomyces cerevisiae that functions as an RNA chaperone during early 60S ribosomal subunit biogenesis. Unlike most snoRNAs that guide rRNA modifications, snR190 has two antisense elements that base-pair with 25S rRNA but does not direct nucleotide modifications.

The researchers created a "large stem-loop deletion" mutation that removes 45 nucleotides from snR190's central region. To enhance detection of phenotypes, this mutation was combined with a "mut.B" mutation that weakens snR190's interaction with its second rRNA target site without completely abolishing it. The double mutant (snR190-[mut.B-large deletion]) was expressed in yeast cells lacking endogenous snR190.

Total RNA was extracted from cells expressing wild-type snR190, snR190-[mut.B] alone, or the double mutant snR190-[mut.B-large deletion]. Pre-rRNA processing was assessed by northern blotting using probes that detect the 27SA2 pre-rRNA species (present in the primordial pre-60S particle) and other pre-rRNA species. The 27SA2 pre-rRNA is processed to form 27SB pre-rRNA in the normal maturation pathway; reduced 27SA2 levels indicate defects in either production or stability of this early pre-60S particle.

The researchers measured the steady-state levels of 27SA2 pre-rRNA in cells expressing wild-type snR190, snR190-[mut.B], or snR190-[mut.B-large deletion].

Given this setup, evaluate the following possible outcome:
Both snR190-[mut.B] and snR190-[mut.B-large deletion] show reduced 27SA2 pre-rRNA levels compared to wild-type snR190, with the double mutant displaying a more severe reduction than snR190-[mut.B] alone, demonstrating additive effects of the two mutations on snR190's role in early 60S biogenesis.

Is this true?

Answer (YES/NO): NO